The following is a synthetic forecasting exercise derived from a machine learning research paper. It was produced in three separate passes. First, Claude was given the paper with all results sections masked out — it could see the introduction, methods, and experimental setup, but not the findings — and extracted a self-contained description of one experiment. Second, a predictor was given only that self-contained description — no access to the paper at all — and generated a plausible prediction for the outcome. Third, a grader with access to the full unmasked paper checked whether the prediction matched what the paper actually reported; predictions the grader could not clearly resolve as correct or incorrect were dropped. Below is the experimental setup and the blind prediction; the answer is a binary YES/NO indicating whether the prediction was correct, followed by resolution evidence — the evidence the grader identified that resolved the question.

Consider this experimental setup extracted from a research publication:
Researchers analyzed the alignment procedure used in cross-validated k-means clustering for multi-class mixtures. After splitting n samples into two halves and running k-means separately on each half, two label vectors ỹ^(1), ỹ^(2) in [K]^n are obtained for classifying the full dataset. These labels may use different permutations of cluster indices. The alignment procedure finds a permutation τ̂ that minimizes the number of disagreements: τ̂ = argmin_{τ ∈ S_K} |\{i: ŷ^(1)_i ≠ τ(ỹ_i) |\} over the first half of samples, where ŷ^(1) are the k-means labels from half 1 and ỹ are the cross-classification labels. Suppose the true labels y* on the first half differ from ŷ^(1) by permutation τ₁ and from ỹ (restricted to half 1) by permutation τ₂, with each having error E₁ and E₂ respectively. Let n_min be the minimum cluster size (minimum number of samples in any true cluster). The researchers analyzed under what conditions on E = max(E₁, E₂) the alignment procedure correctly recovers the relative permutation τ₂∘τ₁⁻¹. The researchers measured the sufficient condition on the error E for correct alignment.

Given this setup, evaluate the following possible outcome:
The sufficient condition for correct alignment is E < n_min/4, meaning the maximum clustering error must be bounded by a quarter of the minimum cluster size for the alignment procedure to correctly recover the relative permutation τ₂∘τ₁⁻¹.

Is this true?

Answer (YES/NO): NO